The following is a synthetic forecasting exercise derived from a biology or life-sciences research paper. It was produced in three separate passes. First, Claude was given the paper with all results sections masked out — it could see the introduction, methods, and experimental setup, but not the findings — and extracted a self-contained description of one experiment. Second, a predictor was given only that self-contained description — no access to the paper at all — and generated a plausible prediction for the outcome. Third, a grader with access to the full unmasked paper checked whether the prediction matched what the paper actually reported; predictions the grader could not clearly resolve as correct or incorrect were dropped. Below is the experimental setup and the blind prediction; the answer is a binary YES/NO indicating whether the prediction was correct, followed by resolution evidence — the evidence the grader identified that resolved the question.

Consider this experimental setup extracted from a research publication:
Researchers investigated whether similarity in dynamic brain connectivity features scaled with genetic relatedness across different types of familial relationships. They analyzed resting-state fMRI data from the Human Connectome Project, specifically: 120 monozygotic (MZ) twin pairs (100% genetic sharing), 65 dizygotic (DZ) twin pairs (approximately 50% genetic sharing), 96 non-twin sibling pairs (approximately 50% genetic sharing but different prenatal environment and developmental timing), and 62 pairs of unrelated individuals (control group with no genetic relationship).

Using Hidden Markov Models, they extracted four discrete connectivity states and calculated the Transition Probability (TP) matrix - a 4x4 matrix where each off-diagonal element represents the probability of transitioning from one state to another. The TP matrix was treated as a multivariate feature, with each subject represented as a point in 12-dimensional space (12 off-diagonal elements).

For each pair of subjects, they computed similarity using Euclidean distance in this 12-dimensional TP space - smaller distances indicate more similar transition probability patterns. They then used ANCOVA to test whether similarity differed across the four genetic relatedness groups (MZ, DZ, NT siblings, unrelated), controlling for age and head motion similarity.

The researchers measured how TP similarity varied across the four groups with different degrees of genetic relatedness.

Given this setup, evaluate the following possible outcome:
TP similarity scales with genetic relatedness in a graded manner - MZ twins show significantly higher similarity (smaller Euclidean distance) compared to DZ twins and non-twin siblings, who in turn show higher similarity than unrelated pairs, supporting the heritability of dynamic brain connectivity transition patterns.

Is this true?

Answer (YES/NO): YES